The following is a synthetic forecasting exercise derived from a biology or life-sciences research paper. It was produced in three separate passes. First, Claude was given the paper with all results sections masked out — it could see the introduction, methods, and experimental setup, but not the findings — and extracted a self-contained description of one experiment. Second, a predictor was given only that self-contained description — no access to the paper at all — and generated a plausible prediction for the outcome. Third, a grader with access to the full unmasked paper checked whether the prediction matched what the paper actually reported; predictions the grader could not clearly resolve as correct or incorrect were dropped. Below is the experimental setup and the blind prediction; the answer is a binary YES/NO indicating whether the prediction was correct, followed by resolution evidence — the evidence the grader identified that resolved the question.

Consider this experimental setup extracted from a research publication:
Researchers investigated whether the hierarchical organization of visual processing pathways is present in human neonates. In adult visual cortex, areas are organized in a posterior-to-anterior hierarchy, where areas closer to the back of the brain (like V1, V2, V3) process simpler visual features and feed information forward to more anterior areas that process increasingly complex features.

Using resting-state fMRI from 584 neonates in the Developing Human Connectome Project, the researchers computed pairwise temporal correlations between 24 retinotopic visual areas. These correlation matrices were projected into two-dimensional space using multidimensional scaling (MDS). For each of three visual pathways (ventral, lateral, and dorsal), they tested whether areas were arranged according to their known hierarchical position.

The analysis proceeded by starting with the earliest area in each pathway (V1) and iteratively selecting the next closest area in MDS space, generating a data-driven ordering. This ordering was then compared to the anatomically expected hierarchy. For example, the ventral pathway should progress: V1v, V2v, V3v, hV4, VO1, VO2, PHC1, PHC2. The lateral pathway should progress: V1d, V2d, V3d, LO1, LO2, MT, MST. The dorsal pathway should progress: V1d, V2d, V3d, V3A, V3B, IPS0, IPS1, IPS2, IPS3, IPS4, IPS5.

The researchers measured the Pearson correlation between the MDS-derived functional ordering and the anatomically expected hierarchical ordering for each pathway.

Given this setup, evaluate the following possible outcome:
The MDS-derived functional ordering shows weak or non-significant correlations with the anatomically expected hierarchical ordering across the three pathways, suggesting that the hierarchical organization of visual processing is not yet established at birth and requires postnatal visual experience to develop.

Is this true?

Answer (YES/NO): NO